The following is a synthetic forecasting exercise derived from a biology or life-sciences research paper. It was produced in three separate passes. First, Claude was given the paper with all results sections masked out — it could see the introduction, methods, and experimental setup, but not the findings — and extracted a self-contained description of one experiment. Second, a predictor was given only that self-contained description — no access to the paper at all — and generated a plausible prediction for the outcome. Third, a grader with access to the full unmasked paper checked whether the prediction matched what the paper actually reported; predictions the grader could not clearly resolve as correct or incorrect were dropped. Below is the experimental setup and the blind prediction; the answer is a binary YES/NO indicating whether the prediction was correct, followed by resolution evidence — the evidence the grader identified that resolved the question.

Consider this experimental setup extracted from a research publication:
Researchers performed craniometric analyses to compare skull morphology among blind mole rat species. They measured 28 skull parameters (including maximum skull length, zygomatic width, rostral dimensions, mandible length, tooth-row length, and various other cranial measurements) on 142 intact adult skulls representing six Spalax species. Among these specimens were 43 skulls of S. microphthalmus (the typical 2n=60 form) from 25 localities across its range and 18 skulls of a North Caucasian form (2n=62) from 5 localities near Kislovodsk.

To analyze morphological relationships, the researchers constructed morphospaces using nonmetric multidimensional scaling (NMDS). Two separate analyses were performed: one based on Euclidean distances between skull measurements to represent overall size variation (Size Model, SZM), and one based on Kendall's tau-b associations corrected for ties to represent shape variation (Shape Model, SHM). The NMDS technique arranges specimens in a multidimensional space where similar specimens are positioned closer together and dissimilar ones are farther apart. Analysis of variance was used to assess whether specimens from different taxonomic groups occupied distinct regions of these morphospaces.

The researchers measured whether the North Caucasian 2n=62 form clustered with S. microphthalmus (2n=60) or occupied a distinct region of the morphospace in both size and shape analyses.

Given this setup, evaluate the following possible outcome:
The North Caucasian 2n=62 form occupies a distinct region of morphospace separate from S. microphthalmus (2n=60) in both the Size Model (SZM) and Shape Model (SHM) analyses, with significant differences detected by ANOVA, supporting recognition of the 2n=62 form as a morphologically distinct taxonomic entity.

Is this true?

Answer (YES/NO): YES